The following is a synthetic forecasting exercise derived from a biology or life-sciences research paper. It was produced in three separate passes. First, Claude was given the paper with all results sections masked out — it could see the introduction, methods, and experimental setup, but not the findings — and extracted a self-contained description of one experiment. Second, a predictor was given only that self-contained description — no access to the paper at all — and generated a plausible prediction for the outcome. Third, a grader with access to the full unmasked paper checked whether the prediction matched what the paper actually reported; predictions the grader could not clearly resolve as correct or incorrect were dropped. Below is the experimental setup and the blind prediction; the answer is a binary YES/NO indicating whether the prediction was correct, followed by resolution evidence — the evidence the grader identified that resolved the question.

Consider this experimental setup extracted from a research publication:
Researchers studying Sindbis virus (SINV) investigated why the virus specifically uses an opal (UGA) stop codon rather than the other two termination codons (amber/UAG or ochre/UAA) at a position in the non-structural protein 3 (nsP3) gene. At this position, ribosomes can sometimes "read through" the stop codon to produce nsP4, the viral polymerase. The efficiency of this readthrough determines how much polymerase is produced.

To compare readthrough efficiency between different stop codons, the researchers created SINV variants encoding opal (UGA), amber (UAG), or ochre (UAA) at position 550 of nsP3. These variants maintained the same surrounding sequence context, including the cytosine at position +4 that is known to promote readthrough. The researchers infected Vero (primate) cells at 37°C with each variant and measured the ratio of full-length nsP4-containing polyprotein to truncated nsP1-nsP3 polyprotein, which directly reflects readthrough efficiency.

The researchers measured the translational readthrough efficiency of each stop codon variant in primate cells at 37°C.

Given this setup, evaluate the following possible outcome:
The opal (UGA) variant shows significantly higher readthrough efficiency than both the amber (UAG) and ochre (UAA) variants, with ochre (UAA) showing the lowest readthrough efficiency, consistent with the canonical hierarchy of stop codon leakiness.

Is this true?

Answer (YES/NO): YES